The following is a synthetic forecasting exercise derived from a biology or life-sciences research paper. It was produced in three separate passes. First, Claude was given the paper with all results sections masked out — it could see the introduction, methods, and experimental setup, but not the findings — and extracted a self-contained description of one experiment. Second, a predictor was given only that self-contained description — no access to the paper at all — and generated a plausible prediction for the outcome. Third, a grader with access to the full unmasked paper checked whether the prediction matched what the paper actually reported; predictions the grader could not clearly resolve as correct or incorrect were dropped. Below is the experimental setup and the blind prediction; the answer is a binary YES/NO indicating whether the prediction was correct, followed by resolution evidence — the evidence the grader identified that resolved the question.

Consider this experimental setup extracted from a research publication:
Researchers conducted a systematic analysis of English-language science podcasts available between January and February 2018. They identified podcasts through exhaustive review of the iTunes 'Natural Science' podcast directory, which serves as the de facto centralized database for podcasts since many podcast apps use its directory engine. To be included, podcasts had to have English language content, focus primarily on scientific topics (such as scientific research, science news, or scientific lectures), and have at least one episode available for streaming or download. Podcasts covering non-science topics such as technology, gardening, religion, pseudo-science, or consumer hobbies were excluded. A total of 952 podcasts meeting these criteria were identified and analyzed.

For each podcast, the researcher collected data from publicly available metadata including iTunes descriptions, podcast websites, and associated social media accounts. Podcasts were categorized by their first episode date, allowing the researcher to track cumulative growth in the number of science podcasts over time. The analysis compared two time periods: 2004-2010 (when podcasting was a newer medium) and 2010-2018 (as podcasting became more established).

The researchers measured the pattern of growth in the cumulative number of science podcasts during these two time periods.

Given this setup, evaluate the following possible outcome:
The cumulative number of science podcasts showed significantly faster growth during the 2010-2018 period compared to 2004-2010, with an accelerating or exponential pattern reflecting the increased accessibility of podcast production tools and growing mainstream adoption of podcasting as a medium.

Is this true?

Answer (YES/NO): YES